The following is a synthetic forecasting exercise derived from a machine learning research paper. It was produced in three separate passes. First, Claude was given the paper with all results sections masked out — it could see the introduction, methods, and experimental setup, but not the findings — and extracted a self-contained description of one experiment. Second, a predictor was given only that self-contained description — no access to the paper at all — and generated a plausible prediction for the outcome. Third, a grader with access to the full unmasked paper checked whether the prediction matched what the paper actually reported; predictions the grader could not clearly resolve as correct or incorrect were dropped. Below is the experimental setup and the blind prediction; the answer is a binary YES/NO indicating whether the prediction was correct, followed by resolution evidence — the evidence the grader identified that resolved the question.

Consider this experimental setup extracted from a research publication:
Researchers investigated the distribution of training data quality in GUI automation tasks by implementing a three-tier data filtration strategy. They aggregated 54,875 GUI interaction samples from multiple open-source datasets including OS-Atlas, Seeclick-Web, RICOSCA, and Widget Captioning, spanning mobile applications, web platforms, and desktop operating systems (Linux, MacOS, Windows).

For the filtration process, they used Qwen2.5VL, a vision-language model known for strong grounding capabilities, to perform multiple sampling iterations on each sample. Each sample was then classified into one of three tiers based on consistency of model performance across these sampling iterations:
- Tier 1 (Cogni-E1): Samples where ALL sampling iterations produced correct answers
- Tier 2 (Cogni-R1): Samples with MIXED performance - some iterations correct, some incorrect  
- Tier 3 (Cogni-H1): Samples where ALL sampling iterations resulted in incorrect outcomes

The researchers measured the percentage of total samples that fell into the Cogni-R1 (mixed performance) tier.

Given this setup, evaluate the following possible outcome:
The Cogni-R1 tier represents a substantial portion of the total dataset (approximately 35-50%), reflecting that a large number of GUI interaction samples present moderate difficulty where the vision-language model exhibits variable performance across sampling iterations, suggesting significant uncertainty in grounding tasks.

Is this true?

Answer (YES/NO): NO